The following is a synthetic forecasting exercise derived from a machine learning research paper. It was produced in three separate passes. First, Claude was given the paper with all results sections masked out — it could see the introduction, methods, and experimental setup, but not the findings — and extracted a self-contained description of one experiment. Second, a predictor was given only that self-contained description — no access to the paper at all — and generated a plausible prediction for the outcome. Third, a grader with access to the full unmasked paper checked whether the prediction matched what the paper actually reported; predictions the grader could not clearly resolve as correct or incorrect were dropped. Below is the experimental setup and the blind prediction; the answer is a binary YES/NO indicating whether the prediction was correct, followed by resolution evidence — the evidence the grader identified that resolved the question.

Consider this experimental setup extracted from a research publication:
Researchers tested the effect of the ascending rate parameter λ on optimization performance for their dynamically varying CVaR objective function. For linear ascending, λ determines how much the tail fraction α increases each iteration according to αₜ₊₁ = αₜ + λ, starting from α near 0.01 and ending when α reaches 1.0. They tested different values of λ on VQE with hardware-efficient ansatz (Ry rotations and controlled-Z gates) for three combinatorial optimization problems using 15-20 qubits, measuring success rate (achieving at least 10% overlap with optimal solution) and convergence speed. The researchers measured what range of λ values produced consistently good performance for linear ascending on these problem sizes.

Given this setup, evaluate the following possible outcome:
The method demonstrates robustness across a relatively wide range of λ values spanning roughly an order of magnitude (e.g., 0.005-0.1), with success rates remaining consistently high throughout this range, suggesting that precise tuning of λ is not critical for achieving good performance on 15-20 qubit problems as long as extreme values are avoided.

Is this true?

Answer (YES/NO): NO